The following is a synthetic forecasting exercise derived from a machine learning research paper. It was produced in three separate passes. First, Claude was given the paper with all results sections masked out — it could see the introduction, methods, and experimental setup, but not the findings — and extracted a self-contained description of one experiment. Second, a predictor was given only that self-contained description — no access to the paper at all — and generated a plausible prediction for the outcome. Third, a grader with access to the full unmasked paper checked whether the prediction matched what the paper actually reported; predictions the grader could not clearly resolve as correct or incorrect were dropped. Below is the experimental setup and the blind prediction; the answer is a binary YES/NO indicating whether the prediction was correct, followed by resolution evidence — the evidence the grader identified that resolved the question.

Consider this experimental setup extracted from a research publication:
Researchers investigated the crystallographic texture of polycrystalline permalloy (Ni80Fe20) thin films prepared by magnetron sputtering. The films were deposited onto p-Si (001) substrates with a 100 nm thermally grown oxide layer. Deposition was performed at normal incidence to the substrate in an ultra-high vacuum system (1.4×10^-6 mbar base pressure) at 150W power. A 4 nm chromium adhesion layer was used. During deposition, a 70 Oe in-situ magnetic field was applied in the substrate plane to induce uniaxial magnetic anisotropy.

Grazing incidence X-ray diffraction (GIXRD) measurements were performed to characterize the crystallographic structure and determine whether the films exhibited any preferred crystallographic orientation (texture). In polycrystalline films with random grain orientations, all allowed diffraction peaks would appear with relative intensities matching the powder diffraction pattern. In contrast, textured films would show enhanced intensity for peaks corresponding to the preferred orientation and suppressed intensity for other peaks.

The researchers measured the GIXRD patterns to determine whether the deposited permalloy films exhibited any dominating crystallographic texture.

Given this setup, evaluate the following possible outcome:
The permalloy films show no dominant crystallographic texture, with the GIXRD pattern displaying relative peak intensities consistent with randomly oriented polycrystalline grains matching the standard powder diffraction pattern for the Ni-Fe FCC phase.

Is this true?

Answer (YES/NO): YES